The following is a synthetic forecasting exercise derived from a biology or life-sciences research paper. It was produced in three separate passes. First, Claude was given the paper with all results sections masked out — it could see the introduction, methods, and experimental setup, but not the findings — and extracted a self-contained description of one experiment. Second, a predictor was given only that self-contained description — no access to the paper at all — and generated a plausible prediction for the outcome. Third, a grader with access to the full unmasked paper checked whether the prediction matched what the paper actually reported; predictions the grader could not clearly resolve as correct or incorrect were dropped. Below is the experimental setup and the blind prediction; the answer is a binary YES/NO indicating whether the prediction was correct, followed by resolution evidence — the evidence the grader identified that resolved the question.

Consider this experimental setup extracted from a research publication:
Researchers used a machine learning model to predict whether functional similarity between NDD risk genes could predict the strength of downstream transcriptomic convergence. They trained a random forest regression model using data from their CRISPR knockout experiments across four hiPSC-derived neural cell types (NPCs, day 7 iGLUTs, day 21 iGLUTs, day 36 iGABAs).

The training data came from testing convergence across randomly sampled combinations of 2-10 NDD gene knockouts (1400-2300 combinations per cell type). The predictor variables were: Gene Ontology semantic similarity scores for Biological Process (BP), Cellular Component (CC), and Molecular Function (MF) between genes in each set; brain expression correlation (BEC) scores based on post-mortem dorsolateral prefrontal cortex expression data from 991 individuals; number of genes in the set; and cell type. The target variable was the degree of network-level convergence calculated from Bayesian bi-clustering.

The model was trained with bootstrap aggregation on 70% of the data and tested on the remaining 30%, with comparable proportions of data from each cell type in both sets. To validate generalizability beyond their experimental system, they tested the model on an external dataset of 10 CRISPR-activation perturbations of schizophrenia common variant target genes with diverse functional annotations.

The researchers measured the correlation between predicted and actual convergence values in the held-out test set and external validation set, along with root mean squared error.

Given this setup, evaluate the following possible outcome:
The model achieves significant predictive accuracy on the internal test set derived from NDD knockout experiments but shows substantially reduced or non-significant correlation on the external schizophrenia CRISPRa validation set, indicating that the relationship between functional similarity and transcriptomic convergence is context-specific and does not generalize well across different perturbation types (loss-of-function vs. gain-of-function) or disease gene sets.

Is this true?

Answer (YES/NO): NO